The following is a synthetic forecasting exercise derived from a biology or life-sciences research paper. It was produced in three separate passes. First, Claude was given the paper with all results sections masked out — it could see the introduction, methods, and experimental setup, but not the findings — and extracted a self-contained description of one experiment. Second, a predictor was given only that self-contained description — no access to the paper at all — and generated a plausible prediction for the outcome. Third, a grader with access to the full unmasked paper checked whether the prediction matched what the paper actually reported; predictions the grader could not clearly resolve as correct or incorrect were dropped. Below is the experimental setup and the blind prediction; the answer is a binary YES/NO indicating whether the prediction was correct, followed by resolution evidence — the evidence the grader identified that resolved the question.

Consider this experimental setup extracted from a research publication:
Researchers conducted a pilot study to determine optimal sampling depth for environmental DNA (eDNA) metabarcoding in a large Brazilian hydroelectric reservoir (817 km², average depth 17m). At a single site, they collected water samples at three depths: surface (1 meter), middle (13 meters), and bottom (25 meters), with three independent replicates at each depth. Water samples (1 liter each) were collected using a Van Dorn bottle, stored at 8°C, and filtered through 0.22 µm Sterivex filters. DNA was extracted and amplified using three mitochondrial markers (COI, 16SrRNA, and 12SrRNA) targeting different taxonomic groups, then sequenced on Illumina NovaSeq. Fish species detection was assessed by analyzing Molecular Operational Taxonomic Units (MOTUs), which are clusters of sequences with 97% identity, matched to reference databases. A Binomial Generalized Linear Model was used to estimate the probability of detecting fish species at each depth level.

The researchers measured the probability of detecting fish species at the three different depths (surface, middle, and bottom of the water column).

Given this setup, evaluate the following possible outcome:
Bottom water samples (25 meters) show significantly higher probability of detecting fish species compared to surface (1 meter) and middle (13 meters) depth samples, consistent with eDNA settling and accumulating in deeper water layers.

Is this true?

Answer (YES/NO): YES